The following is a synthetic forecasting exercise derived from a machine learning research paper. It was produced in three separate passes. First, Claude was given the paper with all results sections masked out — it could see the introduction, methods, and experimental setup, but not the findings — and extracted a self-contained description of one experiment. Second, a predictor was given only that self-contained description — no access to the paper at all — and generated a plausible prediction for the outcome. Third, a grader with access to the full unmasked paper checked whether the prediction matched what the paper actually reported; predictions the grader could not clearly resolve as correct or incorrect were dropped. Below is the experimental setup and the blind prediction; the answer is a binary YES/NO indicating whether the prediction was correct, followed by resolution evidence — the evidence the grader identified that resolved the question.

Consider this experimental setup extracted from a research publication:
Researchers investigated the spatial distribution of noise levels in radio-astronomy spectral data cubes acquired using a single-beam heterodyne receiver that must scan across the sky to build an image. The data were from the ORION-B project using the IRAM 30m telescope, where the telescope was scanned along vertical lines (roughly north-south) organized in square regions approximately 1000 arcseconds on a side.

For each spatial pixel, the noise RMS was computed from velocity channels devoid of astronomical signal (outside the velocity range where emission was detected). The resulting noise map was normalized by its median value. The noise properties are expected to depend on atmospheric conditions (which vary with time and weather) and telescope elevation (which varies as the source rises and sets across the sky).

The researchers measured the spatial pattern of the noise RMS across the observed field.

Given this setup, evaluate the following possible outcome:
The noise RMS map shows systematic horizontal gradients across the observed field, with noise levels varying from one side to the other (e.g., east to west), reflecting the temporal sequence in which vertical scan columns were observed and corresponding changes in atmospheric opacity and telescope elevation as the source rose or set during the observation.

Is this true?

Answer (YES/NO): NO